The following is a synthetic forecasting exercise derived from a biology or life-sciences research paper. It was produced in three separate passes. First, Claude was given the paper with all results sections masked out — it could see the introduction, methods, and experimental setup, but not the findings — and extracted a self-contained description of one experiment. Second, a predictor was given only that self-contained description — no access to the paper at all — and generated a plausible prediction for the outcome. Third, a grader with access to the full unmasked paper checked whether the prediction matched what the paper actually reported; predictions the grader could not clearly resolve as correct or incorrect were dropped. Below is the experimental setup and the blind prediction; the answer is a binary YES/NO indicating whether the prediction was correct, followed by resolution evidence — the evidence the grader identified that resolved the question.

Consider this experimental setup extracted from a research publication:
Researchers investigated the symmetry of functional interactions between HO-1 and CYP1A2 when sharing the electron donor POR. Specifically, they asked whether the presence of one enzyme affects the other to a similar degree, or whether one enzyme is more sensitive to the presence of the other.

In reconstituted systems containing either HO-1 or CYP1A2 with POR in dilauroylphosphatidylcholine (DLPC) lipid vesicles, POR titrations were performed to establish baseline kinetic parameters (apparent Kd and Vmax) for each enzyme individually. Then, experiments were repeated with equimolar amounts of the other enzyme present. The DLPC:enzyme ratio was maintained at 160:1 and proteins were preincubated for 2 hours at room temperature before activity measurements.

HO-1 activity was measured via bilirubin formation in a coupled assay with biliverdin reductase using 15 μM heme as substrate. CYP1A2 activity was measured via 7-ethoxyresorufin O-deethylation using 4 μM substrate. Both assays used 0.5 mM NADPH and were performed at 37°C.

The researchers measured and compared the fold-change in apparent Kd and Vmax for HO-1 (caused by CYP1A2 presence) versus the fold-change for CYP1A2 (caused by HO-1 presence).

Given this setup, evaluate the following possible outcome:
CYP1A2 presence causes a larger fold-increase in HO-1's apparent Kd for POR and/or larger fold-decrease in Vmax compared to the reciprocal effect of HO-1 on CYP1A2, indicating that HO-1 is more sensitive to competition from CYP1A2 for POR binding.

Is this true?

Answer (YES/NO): YES